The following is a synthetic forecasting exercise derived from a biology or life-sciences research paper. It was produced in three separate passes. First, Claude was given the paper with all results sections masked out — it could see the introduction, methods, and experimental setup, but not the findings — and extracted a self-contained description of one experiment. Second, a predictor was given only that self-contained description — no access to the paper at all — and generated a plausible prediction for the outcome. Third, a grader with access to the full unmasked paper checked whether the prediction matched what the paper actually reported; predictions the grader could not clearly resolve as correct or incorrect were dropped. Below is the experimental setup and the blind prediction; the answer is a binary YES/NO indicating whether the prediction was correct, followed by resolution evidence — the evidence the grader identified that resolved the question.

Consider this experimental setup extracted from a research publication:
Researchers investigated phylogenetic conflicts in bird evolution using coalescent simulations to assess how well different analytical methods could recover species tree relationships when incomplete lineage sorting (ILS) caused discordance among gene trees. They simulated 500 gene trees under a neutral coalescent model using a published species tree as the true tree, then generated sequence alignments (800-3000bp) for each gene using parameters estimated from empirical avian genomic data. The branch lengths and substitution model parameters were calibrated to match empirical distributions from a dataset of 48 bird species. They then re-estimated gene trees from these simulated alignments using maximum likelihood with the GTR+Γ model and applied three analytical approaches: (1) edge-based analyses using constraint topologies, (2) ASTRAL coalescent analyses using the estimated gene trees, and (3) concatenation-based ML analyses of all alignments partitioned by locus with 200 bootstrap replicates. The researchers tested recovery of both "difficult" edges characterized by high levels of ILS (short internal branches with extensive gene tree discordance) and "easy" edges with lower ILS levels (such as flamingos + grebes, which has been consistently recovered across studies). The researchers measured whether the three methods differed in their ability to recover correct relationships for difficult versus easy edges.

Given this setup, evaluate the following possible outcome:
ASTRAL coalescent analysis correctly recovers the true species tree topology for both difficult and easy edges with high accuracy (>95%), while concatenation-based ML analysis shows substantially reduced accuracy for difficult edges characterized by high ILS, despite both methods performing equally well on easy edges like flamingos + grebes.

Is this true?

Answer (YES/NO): NO